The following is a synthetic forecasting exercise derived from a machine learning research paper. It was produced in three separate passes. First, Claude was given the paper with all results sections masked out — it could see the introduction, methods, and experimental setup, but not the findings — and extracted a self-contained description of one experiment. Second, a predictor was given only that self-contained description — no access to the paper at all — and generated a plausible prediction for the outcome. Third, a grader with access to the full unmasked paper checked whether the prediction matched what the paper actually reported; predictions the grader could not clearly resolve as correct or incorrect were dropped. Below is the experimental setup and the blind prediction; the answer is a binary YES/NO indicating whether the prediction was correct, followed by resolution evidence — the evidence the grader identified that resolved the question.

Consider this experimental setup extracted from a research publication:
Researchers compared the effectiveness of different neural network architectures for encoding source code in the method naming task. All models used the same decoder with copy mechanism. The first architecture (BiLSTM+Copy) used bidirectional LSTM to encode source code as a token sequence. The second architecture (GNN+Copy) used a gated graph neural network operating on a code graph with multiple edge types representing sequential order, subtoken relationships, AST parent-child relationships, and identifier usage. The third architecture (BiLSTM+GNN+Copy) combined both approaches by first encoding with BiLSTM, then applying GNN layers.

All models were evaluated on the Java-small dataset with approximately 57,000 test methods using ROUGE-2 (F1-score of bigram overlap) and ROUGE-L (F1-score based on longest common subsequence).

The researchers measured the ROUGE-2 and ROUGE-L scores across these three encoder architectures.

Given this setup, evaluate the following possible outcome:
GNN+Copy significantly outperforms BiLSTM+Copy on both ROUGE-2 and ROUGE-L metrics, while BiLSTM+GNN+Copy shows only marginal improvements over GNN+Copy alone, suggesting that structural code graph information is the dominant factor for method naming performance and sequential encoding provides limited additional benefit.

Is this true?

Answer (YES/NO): YES